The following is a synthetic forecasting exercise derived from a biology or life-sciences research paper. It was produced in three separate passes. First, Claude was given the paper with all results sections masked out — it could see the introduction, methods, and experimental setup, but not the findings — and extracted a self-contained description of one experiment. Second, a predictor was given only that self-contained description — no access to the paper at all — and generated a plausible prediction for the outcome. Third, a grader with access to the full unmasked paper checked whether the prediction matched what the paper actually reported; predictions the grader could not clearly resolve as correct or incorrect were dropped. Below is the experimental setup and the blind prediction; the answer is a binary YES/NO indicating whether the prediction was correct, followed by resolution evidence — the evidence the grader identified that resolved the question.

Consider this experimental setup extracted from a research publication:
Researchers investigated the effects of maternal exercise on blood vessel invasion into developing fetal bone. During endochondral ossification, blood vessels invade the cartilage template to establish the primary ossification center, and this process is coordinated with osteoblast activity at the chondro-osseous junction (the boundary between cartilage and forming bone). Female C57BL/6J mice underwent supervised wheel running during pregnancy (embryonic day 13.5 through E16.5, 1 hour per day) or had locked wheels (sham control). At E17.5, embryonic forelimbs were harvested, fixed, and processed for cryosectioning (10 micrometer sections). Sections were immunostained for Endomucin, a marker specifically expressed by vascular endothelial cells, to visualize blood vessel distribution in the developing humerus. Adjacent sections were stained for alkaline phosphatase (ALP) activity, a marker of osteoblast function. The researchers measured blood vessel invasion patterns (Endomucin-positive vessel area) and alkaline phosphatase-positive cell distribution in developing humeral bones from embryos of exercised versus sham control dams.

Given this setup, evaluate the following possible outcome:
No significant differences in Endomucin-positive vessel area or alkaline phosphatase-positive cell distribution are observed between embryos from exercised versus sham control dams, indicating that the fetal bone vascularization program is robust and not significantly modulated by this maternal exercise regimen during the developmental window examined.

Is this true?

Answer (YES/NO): NO